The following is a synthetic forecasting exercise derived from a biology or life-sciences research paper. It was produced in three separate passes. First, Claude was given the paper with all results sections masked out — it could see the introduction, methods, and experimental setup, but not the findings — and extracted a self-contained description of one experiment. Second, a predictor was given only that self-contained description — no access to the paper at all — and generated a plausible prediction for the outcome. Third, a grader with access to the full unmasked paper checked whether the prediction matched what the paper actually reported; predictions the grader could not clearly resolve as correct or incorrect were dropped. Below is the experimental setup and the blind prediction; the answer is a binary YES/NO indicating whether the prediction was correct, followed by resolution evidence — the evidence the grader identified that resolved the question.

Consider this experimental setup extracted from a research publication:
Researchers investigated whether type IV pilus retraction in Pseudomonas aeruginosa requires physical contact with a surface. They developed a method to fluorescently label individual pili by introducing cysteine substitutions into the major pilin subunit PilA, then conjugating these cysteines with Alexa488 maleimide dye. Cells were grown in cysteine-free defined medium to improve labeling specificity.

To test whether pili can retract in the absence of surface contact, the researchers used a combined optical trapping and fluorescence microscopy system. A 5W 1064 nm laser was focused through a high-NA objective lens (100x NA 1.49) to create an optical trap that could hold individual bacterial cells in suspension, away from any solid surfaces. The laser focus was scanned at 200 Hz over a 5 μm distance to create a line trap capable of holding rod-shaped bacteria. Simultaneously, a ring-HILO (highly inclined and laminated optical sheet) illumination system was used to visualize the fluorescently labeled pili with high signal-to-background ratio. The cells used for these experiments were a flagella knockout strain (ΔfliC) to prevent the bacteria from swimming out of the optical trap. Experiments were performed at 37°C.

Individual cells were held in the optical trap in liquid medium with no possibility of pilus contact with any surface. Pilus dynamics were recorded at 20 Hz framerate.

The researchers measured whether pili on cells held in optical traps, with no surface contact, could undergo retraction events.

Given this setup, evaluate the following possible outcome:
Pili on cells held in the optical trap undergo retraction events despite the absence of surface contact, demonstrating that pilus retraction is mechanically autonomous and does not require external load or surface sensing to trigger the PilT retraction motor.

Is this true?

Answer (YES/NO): YES